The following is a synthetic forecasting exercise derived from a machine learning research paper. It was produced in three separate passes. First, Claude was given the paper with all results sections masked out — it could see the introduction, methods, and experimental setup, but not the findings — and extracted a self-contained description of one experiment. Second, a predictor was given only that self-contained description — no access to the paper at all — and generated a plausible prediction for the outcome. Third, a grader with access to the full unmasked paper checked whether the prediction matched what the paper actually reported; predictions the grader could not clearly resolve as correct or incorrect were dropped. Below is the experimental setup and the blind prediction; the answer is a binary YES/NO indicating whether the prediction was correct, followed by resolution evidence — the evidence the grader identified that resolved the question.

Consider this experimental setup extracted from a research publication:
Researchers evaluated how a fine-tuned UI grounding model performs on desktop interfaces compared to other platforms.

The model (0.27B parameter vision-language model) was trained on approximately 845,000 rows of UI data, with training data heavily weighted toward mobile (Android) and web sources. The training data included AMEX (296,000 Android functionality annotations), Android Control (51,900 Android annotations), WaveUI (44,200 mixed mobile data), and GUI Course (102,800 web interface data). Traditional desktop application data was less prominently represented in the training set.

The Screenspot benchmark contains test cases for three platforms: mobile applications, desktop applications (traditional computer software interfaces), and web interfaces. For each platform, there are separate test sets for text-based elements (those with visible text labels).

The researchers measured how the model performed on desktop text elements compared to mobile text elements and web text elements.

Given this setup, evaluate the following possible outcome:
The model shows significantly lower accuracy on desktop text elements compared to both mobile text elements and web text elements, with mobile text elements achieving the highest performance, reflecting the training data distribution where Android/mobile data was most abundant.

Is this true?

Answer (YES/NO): NO